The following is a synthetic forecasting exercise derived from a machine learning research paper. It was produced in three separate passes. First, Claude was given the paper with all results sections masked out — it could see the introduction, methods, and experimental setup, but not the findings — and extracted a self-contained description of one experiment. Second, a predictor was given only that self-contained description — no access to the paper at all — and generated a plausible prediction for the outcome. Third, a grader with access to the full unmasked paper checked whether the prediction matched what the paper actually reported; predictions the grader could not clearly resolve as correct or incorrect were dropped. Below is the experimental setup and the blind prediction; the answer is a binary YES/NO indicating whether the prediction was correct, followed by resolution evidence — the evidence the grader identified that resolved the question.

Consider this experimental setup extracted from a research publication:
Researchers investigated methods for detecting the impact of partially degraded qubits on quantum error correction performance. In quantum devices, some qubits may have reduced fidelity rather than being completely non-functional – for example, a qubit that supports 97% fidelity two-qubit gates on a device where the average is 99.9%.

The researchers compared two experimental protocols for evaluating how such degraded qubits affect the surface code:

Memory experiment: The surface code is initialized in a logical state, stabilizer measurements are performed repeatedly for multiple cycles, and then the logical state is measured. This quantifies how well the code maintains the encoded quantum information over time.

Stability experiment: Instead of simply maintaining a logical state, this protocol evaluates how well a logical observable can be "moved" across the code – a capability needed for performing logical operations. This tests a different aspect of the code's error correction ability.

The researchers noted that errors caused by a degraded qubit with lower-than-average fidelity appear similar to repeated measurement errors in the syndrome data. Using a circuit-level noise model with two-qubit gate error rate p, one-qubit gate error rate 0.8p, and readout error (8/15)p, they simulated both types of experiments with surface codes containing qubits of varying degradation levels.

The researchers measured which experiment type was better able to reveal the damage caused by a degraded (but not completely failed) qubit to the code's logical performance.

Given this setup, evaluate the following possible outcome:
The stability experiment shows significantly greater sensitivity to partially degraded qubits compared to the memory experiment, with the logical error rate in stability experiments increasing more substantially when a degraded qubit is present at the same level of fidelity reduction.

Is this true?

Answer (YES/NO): YES